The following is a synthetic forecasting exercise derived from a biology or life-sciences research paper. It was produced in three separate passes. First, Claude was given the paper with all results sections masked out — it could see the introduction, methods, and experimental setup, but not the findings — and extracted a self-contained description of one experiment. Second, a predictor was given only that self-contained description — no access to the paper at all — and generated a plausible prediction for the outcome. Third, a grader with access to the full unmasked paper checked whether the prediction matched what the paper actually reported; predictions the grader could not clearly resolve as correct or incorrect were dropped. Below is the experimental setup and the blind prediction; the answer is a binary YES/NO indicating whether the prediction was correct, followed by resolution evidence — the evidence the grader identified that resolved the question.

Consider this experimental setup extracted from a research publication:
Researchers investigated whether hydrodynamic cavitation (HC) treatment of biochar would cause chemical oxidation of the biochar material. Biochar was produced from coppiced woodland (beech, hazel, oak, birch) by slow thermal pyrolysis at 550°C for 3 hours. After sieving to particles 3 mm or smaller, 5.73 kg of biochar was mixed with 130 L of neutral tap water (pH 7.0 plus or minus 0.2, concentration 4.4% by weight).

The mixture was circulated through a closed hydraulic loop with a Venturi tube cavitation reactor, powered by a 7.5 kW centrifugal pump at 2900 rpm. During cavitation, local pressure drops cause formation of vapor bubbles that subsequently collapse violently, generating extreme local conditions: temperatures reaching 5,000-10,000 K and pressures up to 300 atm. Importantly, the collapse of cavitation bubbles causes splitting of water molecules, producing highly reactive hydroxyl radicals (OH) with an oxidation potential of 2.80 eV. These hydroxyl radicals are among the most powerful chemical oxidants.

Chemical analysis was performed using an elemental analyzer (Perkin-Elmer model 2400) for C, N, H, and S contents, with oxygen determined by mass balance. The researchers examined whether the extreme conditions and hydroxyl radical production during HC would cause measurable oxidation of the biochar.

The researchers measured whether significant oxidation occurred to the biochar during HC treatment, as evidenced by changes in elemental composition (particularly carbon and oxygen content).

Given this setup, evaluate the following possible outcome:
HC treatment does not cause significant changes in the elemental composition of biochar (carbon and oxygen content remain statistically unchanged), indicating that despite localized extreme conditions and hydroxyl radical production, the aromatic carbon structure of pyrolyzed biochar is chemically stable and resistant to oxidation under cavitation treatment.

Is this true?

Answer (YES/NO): NO